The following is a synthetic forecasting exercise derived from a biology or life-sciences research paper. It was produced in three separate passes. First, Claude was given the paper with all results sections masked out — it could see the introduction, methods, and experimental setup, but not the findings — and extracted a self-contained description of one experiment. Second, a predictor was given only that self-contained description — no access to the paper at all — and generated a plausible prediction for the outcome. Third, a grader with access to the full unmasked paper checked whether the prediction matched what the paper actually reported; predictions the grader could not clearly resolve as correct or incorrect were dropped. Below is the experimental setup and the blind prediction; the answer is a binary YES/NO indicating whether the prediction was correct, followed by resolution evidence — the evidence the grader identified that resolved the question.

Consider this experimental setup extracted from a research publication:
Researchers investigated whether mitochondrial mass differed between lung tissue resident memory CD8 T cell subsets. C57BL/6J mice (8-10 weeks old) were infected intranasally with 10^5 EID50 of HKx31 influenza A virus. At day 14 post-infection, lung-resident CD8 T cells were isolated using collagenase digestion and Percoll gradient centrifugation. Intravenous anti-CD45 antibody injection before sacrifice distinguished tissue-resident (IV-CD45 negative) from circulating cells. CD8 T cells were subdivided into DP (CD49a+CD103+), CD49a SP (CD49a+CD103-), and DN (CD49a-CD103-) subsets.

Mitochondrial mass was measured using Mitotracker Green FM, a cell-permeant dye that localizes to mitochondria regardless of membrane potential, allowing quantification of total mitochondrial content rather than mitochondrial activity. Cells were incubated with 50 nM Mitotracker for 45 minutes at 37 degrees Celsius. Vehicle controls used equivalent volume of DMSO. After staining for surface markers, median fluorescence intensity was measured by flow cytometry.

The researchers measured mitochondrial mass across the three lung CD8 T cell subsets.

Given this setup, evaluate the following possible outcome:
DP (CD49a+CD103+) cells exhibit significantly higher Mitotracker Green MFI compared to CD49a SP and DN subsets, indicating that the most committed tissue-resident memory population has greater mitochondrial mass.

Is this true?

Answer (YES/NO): NO